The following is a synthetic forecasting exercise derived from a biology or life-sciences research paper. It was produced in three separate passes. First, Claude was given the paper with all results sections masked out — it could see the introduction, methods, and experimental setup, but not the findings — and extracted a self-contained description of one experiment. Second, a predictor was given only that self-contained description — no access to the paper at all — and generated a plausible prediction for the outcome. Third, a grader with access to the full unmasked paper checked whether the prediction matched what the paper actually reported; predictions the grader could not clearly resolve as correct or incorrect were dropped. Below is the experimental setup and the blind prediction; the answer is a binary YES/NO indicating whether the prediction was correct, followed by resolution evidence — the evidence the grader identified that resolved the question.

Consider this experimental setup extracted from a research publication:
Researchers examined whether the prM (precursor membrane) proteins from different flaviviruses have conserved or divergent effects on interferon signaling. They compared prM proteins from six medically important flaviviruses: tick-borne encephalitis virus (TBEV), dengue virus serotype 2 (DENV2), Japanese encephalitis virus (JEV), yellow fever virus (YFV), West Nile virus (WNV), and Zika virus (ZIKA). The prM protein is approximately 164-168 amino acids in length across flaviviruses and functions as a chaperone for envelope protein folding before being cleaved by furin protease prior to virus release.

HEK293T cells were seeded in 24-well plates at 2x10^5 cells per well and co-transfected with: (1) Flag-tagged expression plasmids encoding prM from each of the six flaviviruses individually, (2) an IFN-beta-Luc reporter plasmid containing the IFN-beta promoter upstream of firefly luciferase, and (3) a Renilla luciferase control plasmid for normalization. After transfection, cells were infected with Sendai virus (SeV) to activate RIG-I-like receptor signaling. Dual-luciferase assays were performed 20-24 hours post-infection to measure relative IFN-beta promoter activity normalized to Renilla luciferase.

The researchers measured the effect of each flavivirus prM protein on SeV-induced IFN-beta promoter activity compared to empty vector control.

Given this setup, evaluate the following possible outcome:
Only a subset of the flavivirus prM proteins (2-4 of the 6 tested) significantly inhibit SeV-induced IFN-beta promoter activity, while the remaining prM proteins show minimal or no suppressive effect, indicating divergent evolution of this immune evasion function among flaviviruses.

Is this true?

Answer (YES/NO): YES